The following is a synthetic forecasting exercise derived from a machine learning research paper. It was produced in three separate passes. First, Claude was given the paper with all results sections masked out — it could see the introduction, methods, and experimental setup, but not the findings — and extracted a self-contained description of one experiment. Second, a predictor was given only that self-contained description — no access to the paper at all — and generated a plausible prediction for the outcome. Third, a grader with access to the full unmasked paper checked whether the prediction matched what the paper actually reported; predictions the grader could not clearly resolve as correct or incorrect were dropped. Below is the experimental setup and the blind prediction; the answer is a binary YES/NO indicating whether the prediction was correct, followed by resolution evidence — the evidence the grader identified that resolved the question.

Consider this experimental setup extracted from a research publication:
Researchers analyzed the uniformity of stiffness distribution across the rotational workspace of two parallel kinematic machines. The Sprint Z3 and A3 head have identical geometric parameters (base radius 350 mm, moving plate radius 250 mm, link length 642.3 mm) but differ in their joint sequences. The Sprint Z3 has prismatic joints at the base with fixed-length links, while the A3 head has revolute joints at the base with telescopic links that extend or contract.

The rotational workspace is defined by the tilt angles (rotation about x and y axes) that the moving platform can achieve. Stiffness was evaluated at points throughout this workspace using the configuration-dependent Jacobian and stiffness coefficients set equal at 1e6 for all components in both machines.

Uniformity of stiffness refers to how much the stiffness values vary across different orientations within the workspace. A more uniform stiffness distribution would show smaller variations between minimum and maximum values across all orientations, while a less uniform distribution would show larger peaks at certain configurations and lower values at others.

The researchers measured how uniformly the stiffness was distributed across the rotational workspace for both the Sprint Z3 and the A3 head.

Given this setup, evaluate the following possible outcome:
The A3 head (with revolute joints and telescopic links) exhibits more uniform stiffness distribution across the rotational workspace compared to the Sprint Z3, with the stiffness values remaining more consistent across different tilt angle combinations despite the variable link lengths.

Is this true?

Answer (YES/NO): YES